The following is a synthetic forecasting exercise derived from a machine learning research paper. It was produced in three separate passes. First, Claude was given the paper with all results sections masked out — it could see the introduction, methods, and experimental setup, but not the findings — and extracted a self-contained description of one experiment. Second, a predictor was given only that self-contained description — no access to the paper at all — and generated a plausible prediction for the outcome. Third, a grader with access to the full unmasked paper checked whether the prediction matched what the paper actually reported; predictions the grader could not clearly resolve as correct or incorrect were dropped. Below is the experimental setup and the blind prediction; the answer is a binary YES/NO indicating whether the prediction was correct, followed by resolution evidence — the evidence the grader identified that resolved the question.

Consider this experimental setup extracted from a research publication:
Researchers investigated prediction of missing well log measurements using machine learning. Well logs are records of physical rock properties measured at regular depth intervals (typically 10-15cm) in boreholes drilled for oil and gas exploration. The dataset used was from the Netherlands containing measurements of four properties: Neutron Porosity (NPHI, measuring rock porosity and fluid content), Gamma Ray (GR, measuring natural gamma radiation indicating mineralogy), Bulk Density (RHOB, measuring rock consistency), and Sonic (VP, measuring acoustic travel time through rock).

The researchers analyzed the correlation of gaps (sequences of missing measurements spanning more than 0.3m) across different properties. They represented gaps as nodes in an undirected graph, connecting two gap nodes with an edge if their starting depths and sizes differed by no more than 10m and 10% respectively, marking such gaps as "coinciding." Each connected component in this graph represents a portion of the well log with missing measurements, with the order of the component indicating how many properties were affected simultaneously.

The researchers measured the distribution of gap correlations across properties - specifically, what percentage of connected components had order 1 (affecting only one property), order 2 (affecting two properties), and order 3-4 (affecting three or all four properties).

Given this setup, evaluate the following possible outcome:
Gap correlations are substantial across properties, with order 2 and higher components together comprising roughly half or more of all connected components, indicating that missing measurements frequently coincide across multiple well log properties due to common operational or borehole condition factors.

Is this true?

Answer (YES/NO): NO